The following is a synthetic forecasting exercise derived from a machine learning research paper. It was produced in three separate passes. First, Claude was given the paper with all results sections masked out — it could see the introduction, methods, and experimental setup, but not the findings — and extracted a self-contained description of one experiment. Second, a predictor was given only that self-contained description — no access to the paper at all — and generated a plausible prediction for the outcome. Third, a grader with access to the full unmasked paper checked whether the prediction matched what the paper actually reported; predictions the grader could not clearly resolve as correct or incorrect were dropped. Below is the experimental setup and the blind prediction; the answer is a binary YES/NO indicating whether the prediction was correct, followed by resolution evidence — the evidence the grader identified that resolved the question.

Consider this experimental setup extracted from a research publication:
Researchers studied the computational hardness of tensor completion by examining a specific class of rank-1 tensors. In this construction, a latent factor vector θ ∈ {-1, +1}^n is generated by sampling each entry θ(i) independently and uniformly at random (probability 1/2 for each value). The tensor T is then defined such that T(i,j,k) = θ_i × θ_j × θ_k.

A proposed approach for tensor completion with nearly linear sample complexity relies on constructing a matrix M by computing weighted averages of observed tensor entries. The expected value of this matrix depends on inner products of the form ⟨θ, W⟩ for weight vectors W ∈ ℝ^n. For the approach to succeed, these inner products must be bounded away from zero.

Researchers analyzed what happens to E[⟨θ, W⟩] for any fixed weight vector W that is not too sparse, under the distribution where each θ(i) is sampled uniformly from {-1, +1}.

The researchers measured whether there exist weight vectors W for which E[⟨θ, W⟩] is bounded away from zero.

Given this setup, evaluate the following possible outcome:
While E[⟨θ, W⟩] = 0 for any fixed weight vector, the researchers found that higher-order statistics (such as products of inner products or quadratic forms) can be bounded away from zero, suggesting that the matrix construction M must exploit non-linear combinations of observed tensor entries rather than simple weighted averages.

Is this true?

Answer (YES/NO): NO